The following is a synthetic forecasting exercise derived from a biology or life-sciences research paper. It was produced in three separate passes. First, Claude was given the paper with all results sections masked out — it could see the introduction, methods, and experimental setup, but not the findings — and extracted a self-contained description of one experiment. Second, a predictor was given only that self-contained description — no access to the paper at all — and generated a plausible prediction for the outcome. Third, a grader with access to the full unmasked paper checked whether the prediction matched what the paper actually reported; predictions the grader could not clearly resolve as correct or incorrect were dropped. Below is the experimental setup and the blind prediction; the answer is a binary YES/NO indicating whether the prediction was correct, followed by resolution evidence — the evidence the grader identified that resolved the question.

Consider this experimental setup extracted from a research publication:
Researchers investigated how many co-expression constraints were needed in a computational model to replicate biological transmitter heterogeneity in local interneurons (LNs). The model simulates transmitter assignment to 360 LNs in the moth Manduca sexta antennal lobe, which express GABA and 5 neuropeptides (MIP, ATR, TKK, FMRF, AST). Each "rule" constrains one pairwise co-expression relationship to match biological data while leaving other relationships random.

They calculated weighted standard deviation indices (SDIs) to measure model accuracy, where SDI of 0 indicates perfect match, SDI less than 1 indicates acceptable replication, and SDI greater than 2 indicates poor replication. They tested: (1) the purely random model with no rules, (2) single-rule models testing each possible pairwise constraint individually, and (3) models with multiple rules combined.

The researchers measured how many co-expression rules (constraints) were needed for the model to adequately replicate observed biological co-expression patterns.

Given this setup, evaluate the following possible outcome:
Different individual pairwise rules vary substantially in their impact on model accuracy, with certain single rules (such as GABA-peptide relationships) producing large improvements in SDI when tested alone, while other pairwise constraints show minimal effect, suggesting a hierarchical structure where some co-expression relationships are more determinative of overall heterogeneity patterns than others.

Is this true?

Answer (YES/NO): YES